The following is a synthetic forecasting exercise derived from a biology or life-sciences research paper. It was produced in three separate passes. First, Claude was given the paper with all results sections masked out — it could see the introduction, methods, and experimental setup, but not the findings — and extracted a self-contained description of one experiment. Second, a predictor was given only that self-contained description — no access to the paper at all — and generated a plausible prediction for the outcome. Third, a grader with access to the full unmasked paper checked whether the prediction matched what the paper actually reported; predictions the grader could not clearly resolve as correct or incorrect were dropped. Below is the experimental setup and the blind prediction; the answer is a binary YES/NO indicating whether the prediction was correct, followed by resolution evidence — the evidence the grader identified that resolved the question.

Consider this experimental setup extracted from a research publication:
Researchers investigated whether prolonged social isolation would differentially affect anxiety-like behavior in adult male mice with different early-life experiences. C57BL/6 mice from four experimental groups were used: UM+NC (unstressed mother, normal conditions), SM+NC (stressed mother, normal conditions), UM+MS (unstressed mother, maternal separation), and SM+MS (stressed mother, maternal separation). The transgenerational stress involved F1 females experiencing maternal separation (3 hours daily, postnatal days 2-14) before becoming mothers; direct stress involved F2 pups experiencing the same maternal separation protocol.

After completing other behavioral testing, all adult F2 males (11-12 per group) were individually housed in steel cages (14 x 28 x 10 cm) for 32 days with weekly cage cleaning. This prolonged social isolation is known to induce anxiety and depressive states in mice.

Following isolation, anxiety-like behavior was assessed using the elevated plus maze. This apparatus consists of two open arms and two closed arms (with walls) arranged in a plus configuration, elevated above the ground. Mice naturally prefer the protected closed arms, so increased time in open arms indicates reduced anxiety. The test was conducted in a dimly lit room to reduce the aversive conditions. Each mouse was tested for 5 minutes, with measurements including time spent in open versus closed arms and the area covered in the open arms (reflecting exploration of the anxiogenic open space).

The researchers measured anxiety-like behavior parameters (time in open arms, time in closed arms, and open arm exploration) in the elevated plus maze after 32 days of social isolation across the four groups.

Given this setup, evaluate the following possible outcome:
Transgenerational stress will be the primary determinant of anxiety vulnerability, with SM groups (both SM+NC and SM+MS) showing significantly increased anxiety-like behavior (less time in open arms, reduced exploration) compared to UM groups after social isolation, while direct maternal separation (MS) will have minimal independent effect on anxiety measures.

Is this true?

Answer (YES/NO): NO